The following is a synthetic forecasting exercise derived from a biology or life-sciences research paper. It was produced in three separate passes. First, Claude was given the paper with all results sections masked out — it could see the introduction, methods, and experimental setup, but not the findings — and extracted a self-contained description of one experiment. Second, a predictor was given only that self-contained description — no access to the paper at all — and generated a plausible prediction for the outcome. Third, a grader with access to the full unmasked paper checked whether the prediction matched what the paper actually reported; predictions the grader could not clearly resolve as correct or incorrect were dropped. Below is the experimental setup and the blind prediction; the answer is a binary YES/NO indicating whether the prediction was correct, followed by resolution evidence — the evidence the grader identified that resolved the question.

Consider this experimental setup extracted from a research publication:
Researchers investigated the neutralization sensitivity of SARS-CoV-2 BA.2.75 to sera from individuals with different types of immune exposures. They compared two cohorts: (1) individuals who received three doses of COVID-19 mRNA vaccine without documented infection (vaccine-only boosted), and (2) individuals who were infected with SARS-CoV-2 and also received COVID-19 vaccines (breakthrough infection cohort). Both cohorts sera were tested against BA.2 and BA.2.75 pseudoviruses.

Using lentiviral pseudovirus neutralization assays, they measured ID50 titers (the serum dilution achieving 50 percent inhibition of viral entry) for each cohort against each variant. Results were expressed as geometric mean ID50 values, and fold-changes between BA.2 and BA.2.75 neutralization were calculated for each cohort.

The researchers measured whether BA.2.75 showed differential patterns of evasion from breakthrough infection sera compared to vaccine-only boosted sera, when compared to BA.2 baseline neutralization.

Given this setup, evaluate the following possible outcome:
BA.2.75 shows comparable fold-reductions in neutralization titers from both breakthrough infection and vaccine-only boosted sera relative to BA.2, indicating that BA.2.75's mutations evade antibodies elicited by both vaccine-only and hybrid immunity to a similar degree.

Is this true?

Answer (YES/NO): YES